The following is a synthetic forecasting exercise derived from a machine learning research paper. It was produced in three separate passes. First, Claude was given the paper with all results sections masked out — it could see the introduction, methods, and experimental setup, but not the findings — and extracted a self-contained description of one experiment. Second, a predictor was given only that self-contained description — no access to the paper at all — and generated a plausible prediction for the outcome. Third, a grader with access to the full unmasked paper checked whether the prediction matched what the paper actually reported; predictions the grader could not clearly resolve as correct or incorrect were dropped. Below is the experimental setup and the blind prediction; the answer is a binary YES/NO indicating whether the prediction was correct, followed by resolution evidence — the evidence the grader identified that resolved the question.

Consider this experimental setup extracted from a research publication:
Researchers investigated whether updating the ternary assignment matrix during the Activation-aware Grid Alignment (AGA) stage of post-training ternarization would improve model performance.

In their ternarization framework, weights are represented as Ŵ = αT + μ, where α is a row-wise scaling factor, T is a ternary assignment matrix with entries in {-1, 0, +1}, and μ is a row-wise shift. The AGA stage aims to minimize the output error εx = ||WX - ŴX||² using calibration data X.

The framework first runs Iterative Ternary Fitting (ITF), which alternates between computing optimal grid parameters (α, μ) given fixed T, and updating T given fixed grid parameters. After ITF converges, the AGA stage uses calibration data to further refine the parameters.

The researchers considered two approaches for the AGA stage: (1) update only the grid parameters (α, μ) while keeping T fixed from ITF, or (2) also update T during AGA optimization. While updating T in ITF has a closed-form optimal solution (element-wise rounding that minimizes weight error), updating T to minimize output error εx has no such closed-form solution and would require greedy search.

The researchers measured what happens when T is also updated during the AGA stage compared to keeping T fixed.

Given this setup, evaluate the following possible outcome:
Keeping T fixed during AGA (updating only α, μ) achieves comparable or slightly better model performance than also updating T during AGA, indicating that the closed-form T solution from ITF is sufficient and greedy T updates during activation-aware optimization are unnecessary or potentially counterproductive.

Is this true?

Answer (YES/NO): YES